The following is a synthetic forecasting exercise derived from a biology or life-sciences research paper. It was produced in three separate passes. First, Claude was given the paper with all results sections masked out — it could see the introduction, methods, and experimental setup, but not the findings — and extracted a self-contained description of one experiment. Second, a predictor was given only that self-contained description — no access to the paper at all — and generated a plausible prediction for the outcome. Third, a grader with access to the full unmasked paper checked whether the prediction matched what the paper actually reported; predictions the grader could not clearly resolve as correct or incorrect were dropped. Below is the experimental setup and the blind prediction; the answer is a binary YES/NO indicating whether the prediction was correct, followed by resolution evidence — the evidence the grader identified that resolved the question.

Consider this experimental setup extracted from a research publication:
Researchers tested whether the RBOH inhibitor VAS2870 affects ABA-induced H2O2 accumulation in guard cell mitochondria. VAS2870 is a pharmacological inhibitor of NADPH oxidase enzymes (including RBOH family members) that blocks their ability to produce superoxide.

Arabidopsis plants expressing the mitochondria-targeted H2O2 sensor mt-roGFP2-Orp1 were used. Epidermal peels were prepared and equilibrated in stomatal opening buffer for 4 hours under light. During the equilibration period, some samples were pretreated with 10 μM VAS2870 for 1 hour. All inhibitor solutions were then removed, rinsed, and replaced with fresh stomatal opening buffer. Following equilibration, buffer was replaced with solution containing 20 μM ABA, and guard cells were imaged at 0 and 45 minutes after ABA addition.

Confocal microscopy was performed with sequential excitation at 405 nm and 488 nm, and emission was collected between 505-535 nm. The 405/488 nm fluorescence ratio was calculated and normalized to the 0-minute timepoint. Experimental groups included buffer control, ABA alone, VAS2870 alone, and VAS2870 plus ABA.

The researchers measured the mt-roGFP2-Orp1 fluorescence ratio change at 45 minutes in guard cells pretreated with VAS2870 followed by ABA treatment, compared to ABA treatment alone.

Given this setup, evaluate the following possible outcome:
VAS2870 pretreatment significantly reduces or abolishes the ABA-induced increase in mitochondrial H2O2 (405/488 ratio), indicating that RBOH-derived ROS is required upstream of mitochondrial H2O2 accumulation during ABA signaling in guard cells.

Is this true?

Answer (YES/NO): YES